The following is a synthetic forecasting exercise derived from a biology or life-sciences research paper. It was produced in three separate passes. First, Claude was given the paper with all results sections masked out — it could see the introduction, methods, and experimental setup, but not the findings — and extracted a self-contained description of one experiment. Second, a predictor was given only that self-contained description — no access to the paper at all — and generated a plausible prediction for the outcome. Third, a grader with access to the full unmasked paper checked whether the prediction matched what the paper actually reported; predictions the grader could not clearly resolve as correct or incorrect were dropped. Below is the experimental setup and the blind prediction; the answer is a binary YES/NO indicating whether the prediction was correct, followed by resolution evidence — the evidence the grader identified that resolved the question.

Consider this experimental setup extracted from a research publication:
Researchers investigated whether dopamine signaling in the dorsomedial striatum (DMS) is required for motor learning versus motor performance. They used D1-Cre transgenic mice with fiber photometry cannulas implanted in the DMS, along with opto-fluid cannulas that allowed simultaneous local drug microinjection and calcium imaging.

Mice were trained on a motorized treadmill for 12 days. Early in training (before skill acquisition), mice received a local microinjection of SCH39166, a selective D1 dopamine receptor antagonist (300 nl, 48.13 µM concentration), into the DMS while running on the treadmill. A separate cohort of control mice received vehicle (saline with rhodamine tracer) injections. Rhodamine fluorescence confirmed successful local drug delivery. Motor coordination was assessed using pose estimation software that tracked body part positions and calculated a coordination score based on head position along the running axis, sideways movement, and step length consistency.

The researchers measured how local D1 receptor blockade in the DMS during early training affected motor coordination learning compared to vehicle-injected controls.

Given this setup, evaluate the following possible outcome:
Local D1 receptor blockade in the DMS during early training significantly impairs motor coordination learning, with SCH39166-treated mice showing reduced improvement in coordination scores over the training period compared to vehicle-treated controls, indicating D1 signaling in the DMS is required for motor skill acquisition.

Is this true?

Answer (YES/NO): YES